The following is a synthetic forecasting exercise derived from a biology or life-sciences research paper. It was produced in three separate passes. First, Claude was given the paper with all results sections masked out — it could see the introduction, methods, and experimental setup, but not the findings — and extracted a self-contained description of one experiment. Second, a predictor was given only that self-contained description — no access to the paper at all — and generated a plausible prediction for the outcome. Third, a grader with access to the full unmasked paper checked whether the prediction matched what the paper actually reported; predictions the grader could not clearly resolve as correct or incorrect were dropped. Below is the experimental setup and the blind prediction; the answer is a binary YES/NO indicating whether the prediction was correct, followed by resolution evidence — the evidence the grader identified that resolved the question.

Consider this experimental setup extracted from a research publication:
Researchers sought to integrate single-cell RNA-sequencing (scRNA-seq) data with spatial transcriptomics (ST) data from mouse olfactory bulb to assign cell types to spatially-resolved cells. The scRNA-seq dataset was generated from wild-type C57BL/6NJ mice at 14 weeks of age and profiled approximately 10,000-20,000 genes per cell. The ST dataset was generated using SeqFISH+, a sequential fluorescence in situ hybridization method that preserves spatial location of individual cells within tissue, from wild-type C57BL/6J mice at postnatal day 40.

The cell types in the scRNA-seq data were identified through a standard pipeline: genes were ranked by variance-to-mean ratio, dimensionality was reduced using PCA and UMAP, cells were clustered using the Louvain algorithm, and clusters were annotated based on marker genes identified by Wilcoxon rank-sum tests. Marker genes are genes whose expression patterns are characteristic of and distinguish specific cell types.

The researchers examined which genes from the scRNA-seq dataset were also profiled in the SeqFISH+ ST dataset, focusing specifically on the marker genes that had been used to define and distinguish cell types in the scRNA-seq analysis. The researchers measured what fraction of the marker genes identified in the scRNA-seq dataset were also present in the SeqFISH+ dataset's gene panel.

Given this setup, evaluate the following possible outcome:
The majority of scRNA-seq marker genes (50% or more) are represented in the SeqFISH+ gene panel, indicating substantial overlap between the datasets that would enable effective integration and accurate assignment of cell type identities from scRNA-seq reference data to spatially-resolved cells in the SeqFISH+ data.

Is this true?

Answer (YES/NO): NO